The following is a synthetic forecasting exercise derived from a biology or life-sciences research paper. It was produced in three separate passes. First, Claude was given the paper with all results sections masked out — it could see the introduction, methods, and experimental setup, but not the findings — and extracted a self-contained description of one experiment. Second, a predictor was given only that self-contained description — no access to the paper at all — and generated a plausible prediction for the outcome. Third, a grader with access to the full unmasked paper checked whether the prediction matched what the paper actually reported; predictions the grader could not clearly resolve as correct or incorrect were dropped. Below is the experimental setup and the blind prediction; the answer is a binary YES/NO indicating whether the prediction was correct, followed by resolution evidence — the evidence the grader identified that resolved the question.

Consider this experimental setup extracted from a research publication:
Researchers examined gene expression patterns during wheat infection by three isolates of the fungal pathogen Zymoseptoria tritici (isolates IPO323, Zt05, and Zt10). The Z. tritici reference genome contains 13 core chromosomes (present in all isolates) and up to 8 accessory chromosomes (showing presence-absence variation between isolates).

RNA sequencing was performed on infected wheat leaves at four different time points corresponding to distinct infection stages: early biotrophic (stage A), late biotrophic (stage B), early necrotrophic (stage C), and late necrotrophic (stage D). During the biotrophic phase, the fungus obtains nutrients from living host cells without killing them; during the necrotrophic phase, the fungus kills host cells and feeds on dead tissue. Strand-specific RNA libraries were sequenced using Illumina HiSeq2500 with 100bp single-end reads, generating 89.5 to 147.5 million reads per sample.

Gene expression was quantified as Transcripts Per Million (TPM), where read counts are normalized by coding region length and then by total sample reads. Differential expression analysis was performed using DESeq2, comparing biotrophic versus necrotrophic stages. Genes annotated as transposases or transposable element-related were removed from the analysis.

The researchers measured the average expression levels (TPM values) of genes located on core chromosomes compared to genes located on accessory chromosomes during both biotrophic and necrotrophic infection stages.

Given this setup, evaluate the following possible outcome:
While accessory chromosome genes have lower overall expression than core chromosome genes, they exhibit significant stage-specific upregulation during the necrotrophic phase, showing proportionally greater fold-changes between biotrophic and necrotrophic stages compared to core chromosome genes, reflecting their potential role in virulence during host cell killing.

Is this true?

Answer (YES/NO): NO